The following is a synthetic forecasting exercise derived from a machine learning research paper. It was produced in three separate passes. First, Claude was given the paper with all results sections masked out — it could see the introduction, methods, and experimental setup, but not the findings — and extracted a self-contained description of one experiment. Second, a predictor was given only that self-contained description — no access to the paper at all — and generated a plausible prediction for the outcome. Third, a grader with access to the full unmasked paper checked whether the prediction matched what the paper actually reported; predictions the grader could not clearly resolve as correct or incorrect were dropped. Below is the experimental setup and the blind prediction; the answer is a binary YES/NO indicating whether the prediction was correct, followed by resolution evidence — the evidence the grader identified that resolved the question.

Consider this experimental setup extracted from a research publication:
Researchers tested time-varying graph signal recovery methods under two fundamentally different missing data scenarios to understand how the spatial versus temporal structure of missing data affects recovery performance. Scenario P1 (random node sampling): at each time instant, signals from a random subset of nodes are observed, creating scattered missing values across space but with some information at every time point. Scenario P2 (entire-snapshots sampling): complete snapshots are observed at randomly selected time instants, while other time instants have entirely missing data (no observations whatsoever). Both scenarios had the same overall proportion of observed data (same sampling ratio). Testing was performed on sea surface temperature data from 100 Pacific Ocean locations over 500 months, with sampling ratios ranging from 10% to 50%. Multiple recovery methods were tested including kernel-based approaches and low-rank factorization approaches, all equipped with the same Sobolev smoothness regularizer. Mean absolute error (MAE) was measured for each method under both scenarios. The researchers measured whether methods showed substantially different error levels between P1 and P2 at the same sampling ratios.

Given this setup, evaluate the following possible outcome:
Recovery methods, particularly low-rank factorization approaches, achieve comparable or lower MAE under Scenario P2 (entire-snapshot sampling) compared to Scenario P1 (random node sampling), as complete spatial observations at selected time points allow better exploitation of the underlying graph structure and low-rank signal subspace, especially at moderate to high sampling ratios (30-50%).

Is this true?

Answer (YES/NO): NO